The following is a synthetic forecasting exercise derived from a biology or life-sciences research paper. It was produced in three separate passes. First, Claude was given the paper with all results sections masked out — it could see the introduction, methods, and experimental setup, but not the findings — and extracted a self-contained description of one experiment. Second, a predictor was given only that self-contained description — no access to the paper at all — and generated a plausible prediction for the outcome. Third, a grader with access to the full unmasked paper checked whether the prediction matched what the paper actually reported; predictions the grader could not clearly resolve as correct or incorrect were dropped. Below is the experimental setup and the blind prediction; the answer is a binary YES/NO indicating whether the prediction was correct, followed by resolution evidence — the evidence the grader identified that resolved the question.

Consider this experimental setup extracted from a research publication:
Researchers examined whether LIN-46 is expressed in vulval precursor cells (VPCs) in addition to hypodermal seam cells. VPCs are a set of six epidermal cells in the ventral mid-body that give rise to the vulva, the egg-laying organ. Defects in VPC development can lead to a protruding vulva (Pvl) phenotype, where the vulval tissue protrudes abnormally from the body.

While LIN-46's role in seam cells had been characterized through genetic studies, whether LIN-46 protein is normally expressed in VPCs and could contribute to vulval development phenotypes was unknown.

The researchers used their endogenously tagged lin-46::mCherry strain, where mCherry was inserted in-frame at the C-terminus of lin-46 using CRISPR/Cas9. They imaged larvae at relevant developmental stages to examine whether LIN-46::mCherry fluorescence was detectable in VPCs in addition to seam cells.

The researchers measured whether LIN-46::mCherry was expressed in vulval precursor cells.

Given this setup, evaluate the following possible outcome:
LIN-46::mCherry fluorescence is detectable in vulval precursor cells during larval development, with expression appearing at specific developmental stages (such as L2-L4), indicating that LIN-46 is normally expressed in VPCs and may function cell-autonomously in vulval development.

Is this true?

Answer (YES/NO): YES